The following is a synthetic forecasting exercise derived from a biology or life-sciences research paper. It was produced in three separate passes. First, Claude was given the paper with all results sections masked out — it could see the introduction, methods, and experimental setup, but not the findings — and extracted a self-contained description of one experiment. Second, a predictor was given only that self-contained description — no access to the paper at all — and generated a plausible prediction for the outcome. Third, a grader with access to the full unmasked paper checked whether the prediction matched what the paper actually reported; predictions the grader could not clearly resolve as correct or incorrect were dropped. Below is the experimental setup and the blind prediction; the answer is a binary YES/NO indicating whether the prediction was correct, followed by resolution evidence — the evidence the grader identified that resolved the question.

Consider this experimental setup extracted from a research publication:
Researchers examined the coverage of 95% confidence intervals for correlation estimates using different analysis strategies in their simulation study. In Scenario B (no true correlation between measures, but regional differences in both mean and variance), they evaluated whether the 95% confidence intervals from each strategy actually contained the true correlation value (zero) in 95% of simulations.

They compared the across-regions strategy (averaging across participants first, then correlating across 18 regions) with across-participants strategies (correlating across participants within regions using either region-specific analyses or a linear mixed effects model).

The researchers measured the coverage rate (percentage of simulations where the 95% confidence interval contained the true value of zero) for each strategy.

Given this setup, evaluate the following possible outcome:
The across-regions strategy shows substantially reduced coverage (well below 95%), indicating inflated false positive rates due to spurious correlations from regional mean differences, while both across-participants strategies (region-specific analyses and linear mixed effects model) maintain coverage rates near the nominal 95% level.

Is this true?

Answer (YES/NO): YES